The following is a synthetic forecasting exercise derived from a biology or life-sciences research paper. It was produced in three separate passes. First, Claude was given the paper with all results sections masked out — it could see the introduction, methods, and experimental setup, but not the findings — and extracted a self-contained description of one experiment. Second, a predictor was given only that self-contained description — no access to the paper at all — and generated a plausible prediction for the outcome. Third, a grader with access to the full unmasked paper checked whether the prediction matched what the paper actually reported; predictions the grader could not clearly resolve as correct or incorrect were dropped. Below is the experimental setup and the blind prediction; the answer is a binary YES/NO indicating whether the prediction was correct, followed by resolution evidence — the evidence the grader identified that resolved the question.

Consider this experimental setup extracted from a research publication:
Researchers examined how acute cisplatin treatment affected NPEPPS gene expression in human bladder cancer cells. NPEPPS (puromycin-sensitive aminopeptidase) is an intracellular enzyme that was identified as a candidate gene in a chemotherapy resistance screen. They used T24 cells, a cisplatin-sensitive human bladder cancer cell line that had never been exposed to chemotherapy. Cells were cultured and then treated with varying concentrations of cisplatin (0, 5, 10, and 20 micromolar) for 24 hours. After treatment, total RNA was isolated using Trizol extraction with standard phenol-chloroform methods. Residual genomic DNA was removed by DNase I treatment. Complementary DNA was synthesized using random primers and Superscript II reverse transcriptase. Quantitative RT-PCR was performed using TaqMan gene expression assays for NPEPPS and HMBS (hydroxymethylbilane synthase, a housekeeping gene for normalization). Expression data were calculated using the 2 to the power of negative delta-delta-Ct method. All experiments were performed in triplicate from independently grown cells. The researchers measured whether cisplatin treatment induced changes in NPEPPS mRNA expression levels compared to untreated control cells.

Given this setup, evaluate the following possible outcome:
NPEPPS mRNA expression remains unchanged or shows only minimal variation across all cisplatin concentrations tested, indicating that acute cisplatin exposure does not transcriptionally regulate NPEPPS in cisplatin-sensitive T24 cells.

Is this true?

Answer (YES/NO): NO